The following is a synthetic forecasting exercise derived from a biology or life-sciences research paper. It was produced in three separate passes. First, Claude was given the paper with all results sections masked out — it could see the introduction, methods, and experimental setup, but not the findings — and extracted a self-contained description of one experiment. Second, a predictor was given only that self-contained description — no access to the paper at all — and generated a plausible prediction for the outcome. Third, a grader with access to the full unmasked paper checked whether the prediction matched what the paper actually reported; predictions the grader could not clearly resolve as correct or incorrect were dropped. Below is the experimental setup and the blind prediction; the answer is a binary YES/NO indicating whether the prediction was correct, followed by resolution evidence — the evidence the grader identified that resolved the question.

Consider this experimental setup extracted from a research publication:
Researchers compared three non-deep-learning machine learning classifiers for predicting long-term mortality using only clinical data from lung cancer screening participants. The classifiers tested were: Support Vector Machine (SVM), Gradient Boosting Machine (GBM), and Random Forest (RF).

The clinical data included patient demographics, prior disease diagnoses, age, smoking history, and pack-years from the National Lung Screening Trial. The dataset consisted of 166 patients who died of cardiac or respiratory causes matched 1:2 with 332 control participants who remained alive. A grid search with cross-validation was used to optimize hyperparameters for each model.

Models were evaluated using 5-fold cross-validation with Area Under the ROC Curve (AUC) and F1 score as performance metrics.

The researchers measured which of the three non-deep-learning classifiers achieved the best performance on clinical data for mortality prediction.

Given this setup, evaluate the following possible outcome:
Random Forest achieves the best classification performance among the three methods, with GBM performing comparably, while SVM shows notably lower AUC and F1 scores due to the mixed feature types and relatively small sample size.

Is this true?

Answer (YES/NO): NO